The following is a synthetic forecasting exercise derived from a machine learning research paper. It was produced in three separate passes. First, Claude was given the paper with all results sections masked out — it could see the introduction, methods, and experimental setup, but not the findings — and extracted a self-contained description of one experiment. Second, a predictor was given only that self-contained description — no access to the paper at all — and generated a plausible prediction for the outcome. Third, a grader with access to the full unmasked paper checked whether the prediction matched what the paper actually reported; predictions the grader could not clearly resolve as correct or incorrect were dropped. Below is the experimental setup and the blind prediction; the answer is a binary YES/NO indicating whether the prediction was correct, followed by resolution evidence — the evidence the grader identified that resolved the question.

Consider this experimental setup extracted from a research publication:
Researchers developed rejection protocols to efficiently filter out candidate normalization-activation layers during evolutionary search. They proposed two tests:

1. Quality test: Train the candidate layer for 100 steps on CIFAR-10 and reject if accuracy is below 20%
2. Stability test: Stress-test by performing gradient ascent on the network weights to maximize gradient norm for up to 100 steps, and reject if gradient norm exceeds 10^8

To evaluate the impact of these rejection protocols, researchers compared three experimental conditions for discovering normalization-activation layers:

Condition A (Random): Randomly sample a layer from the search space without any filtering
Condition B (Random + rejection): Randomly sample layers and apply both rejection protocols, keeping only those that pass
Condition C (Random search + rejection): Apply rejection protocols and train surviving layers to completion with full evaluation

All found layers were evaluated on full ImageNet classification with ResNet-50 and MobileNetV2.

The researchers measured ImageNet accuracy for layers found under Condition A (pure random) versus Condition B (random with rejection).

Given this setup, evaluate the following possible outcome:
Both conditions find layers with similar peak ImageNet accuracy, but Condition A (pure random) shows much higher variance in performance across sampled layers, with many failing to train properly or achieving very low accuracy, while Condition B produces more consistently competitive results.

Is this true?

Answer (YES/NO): NO